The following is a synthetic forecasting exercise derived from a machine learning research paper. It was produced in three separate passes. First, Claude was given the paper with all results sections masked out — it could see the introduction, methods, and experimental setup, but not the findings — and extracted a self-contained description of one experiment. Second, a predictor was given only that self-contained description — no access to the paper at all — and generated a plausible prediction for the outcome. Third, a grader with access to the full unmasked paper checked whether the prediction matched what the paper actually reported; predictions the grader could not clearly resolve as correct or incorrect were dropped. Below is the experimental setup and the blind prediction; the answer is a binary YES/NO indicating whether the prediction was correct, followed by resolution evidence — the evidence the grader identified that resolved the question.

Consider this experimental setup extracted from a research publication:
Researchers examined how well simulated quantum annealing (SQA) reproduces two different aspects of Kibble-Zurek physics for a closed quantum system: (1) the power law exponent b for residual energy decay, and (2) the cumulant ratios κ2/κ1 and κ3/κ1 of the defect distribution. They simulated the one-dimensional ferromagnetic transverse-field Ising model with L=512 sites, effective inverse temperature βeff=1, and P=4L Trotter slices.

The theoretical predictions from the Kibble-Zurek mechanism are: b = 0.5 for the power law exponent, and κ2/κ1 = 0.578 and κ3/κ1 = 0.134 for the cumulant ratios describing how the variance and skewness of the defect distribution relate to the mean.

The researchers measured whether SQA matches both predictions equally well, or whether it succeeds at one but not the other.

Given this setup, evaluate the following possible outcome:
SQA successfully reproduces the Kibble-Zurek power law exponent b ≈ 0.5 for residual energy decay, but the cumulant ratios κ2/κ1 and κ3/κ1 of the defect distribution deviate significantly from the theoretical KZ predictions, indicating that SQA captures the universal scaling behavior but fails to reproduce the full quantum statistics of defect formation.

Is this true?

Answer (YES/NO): YES